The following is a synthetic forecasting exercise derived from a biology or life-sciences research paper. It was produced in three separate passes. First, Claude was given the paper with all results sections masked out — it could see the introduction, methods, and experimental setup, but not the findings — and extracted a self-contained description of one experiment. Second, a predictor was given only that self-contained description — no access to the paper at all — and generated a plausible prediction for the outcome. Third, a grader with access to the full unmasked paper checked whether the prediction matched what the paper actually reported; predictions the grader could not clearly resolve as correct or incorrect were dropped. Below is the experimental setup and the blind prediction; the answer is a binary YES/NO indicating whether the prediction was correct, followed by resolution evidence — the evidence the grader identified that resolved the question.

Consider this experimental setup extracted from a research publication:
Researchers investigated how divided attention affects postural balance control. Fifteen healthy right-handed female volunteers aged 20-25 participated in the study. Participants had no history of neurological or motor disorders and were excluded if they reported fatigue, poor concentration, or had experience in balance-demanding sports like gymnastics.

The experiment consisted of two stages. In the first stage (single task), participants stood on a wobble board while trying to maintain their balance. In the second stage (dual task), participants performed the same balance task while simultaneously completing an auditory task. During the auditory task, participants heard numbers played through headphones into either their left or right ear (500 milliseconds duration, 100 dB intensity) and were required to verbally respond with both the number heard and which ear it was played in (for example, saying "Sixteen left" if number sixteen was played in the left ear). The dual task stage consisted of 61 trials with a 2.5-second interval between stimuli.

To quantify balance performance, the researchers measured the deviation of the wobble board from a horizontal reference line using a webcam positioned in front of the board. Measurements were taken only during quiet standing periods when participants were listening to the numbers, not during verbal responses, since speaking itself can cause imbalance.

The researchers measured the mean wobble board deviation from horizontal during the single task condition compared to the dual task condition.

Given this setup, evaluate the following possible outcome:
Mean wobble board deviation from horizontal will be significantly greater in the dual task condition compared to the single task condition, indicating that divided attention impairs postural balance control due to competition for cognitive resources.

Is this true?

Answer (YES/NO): YES